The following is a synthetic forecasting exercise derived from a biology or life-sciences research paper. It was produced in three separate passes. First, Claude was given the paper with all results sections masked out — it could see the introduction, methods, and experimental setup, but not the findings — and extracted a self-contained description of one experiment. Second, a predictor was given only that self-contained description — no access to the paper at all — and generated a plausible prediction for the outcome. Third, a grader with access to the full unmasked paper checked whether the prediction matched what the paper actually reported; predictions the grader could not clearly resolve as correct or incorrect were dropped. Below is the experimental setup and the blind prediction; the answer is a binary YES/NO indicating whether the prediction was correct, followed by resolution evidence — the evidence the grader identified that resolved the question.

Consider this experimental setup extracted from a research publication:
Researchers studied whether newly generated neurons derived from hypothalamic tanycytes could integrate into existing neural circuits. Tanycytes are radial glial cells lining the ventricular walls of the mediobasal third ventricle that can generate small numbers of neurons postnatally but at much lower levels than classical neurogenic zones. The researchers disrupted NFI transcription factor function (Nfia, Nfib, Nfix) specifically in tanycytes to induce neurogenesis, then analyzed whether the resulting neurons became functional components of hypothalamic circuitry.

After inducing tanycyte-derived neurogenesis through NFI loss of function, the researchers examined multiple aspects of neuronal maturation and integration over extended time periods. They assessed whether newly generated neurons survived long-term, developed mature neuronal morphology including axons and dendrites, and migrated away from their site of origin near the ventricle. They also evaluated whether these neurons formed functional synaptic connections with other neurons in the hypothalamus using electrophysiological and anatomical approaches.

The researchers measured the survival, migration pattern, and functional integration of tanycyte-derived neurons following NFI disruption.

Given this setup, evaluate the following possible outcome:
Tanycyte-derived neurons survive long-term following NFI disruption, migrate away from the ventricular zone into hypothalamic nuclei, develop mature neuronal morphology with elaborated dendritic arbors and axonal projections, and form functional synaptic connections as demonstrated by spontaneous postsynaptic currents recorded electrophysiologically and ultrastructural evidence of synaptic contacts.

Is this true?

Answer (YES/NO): NO